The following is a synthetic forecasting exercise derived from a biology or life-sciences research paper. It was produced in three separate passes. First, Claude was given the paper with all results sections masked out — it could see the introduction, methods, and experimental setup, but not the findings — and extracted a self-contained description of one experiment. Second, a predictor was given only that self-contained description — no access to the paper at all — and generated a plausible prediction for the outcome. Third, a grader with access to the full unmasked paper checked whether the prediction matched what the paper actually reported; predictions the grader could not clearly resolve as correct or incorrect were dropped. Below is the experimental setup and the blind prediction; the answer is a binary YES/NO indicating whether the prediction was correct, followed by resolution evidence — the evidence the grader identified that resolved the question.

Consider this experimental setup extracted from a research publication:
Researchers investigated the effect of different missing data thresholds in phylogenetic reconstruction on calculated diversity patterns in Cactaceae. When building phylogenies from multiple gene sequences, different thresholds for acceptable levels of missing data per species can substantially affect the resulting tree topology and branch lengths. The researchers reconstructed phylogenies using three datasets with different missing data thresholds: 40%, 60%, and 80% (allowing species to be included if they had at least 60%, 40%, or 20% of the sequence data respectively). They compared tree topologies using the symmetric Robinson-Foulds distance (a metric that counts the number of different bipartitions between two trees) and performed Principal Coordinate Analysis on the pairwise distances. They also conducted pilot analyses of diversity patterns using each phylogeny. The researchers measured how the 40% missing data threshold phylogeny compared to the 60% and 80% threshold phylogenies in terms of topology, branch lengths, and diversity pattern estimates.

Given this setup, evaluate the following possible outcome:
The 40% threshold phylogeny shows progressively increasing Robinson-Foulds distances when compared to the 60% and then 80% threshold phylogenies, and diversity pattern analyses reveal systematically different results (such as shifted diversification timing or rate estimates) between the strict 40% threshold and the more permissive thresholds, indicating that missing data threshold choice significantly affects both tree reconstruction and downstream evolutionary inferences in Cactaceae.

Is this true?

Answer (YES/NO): NO